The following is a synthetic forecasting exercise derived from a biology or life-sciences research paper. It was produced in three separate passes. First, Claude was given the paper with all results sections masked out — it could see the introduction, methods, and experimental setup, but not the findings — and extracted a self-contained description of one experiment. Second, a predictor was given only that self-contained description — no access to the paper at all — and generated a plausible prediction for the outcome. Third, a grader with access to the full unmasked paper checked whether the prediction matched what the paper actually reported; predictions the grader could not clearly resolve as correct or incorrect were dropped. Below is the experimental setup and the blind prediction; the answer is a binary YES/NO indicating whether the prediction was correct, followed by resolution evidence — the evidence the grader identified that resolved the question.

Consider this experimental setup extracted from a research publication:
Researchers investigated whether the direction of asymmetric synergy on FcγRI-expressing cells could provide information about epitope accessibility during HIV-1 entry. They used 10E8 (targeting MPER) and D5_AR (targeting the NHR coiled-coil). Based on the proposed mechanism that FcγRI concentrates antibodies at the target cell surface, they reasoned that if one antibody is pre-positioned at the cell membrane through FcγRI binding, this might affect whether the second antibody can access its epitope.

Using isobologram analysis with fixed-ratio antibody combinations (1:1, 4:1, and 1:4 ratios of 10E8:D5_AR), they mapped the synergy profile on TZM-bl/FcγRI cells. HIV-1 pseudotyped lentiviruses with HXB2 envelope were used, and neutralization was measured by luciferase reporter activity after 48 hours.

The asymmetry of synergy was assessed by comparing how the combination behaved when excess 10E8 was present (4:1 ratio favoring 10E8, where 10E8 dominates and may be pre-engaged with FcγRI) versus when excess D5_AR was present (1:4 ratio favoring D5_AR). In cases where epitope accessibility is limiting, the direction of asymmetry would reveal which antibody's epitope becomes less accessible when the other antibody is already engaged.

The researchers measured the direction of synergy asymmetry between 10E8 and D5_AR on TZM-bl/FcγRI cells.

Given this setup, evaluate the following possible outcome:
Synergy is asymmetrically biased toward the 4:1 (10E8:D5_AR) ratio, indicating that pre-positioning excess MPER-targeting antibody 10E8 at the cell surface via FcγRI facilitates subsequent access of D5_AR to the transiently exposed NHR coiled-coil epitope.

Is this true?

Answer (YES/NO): NO